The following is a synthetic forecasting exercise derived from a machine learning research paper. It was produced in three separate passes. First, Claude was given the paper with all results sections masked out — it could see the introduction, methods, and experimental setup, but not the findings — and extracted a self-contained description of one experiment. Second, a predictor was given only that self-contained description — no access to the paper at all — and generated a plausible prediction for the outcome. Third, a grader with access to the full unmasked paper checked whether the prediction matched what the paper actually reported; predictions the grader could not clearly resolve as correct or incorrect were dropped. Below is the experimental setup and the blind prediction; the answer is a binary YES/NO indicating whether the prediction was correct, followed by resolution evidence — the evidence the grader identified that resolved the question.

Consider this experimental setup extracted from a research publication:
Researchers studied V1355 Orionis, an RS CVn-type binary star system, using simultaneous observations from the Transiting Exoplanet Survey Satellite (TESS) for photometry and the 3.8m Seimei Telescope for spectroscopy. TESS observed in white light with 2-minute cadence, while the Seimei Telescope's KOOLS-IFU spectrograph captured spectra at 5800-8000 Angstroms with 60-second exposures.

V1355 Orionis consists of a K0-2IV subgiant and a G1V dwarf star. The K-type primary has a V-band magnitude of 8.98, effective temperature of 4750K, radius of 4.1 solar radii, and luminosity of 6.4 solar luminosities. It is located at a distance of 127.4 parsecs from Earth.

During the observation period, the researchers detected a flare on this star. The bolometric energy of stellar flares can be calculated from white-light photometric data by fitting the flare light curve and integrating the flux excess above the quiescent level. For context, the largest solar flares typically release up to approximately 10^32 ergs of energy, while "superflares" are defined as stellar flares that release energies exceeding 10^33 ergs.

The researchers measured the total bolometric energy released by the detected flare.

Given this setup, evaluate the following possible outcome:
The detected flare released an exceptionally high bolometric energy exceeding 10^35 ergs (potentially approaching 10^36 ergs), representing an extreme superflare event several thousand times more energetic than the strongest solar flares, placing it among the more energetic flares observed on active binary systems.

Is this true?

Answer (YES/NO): YES